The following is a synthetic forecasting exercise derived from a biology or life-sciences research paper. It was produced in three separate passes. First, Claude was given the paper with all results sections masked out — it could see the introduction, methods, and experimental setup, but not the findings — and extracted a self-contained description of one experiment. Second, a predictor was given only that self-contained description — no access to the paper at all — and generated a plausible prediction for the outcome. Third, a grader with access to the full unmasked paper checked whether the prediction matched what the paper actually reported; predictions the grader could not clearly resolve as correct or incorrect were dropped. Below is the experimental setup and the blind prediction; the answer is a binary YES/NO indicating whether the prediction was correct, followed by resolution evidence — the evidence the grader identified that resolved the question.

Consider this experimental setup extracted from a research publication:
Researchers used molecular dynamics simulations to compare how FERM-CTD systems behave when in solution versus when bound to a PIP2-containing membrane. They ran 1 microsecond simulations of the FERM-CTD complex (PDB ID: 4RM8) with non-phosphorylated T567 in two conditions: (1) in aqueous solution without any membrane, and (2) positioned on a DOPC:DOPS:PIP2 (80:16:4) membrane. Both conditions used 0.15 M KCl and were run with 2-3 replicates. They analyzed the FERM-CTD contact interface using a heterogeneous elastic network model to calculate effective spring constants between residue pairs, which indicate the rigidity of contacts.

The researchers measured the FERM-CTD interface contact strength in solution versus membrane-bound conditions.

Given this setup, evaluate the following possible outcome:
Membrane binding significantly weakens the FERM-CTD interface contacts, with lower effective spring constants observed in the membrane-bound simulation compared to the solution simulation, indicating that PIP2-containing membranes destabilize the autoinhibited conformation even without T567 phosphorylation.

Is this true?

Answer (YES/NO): NO